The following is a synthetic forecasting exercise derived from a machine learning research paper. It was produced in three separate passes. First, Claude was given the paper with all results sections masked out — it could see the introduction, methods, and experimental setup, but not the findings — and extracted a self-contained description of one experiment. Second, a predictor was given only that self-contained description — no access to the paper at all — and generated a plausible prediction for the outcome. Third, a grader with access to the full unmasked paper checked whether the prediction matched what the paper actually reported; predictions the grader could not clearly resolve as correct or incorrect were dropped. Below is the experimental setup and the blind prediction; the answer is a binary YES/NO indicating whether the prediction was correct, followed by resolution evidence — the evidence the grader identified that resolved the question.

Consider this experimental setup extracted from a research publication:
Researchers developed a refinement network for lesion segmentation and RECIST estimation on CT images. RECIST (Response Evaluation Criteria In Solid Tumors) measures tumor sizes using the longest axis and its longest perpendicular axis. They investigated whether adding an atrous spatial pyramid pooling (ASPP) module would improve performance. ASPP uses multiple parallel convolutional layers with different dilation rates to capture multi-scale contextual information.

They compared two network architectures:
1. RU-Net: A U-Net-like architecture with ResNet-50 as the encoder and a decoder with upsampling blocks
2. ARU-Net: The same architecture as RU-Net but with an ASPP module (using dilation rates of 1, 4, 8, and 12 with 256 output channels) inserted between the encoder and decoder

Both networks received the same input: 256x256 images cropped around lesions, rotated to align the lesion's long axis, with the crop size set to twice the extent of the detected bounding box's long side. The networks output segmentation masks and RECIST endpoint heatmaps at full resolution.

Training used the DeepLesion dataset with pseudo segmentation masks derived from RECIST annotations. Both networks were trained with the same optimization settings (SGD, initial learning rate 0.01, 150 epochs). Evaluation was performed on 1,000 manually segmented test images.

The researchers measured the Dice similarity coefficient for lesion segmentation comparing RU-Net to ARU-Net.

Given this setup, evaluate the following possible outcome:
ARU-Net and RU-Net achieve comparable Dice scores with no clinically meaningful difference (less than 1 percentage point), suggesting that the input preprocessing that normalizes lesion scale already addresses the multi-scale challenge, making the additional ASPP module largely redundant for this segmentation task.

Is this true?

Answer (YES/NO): NO